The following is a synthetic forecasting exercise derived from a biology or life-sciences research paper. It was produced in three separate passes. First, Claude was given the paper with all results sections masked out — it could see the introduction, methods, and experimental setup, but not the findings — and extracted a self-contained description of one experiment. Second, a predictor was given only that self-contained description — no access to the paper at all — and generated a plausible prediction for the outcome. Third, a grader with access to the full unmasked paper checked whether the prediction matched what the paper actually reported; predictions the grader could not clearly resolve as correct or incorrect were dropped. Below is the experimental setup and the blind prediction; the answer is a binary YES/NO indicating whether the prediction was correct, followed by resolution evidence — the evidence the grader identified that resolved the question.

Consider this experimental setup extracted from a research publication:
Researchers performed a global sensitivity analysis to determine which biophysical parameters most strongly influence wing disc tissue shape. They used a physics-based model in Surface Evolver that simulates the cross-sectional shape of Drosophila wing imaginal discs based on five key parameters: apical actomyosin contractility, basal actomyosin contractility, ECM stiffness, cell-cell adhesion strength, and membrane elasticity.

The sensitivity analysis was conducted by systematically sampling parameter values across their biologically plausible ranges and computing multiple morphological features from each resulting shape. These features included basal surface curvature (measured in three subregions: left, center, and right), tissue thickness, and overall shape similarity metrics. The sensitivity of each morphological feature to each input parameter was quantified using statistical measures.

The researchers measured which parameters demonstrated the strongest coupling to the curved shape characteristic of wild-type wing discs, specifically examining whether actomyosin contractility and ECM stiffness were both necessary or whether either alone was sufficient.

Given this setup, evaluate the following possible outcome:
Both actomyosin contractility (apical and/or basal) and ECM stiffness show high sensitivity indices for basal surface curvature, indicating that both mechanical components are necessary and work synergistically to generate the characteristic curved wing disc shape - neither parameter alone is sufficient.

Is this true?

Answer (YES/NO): YES